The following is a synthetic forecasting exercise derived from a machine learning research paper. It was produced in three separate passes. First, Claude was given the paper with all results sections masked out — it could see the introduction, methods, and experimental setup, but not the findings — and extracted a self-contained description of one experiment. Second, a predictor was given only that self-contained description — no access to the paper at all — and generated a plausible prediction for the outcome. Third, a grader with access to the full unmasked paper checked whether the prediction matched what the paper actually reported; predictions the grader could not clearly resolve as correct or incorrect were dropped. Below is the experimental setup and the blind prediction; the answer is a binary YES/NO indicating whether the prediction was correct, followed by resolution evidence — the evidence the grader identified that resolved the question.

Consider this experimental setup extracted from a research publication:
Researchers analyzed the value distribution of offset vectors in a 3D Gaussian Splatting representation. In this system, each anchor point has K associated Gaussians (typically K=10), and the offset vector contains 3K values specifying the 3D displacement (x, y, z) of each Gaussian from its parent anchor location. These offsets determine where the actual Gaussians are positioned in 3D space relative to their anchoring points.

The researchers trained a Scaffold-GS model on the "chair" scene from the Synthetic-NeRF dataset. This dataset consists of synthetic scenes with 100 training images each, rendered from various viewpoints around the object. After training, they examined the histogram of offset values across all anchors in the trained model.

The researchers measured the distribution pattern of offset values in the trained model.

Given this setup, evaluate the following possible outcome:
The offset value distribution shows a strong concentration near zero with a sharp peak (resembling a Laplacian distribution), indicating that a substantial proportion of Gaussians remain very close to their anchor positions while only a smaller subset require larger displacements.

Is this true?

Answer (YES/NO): NO